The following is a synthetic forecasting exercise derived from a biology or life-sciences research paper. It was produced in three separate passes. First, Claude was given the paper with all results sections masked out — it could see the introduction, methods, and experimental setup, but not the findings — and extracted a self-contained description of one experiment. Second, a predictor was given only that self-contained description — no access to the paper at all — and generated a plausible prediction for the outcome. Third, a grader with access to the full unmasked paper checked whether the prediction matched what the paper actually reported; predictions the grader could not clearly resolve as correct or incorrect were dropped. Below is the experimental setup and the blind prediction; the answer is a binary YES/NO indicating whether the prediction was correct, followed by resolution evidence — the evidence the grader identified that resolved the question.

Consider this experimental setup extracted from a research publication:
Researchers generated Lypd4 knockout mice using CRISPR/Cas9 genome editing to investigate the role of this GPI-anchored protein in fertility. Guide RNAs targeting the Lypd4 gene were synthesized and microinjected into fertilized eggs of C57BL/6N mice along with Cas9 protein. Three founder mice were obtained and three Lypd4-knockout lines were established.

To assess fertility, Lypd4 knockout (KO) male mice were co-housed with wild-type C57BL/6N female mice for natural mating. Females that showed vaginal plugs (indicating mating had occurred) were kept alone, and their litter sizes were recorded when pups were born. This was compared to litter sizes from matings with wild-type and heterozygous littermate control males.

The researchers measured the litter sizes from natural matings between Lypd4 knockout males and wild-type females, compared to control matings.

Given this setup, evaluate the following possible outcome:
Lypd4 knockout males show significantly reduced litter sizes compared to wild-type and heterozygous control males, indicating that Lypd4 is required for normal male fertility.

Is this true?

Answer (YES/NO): YES